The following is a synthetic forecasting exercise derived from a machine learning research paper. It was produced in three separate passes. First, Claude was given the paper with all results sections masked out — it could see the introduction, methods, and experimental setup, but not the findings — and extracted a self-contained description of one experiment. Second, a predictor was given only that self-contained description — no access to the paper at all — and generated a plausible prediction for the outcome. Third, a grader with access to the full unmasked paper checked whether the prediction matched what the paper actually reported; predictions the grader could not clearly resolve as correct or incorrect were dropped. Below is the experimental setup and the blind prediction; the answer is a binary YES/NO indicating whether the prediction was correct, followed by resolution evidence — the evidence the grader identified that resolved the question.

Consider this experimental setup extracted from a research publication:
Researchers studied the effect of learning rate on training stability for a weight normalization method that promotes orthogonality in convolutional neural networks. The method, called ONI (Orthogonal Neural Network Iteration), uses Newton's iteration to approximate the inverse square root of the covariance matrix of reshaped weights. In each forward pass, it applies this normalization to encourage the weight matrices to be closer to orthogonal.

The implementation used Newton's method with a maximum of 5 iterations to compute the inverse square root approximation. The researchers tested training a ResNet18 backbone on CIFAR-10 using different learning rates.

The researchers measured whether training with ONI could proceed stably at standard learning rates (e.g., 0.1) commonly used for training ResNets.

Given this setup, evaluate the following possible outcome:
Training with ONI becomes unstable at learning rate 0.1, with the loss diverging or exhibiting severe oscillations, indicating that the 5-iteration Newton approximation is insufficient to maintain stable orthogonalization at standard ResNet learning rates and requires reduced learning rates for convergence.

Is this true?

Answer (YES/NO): YES